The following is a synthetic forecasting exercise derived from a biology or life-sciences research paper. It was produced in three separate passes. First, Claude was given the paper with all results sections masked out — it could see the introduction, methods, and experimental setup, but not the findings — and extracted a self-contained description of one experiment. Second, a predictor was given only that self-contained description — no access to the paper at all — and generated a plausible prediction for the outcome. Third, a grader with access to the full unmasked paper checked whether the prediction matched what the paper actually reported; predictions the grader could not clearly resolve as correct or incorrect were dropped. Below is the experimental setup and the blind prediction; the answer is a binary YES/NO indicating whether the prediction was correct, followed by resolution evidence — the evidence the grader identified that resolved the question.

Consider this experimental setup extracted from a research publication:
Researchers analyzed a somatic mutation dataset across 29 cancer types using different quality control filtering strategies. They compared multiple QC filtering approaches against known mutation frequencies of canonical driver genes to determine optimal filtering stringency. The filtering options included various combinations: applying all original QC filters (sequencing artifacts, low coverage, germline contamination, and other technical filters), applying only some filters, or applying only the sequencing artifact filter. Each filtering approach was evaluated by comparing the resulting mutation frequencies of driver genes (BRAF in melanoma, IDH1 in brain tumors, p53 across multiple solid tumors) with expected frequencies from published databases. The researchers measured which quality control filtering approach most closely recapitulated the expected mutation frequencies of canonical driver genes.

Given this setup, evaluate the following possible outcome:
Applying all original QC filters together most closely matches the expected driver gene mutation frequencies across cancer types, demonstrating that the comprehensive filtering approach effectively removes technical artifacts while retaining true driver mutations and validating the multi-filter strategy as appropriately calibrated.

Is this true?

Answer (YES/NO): NO